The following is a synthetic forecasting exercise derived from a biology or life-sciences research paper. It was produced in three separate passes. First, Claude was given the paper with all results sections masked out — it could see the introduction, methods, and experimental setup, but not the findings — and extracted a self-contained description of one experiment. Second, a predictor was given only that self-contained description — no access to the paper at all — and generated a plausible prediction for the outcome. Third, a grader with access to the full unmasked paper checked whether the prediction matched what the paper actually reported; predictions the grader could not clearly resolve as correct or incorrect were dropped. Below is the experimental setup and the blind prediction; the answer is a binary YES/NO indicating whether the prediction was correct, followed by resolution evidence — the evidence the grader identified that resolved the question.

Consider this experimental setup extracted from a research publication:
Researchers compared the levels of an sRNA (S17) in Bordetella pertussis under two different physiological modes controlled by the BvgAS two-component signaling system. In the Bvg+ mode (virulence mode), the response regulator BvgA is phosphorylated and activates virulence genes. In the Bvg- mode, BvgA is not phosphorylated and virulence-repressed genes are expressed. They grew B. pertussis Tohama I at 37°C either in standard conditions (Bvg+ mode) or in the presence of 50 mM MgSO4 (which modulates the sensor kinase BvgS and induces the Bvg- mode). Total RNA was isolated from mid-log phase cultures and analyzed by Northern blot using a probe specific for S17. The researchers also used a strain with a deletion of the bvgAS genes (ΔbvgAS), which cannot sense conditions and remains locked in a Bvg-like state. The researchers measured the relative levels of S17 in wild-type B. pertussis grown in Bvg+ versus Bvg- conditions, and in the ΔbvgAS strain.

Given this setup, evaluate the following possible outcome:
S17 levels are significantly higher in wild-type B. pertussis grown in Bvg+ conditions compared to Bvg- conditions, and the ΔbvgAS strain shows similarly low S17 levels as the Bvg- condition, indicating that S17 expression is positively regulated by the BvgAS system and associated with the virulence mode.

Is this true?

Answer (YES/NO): YES